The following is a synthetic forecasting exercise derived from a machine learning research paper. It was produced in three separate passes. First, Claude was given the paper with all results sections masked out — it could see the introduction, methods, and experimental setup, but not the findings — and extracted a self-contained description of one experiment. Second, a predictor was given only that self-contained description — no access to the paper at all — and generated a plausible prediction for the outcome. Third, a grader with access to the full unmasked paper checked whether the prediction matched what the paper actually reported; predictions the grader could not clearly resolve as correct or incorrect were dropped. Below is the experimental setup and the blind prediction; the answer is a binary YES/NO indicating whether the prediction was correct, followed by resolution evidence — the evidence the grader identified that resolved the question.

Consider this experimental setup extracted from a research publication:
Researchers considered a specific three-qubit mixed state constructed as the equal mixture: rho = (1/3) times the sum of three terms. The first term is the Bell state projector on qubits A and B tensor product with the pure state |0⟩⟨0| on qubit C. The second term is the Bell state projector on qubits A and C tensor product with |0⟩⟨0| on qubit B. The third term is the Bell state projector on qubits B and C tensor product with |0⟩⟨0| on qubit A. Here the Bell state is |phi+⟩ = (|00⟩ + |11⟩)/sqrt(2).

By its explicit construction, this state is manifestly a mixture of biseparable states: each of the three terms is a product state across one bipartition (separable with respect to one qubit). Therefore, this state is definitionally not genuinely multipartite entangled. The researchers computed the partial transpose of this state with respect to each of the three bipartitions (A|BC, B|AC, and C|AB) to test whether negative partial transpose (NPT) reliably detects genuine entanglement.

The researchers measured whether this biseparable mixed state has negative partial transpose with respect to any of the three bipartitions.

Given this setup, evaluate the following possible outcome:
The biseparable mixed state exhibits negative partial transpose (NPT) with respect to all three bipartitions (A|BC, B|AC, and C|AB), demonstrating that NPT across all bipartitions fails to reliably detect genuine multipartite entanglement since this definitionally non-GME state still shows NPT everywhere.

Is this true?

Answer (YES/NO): YES